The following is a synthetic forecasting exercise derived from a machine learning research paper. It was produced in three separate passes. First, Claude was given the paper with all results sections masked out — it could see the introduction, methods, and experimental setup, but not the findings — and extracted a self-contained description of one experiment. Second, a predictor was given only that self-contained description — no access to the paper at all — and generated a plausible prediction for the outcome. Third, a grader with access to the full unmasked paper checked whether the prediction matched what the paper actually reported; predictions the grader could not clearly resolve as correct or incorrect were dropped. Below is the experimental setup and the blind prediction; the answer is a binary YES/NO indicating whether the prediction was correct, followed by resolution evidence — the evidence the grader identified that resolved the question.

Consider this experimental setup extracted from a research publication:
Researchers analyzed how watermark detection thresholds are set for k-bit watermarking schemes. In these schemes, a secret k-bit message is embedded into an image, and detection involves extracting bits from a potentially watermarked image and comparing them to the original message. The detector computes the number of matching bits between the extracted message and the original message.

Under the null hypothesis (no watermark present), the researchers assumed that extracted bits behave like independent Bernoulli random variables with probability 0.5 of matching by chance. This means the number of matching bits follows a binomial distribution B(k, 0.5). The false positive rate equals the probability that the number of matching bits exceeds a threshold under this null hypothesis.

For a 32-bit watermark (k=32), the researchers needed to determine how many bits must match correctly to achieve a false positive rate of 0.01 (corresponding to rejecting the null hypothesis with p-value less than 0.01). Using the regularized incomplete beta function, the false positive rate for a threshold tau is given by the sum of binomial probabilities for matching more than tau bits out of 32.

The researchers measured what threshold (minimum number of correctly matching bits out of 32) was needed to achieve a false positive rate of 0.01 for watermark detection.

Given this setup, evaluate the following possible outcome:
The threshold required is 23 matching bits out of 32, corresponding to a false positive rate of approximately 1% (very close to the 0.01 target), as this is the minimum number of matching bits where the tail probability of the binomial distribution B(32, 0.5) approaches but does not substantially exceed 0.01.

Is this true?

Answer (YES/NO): YES